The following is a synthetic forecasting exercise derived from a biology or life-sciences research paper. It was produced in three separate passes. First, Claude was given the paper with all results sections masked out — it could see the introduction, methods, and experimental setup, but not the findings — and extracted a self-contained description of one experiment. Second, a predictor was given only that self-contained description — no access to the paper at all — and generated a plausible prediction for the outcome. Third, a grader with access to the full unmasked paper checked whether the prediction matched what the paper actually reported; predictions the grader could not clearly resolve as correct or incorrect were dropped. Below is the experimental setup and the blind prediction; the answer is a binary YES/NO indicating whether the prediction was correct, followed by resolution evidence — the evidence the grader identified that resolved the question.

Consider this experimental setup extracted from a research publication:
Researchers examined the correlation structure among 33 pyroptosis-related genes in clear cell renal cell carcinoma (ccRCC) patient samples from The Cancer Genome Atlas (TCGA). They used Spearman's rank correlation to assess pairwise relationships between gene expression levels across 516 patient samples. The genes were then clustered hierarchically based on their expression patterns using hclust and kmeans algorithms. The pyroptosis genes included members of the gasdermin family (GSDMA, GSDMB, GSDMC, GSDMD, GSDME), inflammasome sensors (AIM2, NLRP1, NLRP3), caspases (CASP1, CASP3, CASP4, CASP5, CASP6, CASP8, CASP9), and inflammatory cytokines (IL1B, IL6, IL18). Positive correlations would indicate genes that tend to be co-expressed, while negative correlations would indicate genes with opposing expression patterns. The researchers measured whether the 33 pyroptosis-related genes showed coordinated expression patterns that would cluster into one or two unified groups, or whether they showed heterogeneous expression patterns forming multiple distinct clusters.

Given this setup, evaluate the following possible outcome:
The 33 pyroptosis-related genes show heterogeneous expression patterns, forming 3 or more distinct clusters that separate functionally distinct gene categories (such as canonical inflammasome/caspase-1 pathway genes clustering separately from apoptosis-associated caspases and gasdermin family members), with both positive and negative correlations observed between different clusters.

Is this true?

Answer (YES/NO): YES